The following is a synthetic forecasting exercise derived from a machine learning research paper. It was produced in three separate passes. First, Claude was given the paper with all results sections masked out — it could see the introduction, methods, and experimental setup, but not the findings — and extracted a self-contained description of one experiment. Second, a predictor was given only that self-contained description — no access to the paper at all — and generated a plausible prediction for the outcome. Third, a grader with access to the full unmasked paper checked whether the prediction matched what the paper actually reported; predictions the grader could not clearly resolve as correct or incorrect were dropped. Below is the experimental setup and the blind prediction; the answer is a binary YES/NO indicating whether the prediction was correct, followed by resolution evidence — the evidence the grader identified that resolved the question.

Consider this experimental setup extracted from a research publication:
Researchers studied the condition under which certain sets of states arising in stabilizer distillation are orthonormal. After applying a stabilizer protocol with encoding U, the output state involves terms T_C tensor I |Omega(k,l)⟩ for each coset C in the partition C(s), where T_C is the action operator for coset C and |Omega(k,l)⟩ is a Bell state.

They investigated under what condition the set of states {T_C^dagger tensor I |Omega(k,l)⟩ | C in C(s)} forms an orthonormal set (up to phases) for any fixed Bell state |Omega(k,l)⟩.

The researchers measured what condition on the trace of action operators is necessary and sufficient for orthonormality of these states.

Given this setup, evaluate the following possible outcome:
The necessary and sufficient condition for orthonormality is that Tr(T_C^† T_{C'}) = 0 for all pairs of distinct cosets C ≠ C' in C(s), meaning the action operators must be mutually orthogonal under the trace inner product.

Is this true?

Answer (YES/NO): NO